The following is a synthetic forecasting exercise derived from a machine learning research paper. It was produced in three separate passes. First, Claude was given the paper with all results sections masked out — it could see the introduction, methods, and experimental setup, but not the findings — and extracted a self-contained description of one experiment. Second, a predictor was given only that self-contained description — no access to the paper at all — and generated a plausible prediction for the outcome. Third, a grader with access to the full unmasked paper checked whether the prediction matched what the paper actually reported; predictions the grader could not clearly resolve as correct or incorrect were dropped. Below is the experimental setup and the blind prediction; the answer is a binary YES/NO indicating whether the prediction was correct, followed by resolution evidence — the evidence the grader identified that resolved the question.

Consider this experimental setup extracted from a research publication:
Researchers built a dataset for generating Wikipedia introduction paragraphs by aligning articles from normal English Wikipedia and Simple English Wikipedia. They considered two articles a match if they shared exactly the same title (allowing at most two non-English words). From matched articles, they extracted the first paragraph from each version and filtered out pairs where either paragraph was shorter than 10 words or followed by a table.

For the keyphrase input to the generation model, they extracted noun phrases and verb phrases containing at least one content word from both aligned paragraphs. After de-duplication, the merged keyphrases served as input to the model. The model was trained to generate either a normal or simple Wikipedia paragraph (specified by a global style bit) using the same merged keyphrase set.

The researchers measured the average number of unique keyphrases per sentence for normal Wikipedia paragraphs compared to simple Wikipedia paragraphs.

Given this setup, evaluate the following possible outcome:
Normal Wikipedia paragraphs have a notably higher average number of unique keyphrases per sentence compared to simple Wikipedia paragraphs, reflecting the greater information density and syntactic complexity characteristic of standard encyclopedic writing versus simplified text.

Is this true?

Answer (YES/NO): YES